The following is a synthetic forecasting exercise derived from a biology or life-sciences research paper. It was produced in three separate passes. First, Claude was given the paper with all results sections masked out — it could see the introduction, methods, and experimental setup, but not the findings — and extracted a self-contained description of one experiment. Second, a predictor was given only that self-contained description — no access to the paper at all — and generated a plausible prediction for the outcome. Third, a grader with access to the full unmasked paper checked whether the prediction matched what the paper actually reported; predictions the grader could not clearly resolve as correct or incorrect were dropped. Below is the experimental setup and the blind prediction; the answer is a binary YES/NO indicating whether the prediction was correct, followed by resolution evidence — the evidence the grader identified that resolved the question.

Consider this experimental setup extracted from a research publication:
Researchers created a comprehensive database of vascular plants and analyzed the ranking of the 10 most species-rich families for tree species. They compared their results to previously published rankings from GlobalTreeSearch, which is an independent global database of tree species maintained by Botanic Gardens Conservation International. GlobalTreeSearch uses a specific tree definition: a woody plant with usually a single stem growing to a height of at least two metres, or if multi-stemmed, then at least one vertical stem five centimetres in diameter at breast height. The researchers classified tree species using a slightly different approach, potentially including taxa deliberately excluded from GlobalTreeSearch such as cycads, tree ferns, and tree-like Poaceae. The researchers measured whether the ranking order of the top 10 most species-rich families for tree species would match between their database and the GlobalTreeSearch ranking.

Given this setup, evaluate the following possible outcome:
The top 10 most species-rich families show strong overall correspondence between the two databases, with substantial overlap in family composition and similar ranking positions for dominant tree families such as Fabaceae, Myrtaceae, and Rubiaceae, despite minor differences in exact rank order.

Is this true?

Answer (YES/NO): NO